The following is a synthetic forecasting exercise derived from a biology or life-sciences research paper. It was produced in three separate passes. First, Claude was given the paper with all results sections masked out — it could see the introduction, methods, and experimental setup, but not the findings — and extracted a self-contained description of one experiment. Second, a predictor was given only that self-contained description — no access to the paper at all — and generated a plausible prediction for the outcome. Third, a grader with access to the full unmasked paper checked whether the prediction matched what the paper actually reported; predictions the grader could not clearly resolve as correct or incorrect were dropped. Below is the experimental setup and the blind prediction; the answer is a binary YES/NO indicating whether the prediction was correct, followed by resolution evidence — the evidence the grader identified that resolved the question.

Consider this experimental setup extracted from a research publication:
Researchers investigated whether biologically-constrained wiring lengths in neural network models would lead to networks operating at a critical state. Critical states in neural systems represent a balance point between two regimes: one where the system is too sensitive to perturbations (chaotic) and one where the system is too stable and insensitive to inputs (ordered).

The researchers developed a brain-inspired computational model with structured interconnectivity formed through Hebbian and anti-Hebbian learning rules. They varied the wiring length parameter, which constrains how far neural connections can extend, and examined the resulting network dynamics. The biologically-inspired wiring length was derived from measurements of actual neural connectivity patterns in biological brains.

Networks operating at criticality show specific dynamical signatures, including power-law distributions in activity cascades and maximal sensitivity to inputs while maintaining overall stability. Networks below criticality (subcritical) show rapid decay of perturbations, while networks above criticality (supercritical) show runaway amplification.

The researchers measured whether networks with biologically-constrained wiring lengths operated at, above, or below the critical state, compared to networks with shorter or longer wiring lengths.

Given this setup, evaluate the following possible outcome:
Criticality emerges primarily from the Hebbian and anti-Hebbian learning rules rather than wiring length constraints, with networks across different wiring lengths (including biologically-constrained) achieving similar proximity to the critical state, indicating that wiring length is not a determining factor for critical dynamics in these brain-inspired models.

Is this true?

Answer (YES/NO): NO